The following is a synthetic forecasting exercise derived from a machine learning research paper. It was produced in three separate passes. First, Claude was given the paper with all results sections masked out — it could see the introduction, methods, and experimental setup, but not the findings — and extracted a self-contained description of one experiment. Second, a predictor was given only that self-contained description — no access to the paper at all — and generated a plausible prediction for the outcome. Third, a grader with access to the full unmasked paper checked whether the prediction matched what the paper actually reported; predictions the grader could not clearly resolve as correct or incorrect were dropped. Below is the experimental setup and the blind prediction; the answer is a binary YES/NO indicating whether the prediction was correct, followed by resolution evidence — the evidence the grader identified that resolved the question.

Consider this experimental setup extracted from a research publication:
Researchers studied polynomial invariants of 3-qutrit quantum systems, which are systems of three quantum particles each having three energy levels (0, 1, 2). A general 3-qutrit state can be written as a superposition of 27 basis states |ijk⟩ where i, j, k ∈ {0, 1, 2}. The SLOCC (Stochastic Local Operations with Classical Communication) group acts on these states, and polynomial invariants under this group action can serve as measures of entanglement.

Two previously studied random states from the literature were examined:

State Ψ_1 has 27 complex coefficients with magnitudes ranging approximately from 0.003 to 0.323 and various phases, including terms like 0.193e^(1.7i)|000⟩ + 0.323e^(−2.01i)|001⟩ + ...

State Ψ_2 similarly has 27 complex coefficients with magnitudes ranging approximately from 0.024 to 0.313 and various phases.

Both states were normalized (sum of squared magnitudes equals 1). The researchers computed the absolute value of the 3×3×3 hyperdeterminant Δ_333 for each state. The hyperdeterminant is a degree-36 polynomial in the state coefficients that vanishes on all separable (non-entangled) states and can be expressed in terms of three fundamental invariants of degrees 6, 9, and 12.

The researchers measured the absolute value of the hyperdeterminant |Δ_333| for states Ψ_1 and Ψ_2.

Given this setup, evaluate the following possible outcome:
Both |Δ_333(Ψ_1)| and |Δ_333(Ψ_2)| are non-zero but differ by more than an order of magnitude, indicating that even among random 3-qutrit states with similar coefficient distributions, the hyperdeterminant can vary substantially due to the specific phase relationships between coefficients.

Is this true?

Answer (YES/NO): NO